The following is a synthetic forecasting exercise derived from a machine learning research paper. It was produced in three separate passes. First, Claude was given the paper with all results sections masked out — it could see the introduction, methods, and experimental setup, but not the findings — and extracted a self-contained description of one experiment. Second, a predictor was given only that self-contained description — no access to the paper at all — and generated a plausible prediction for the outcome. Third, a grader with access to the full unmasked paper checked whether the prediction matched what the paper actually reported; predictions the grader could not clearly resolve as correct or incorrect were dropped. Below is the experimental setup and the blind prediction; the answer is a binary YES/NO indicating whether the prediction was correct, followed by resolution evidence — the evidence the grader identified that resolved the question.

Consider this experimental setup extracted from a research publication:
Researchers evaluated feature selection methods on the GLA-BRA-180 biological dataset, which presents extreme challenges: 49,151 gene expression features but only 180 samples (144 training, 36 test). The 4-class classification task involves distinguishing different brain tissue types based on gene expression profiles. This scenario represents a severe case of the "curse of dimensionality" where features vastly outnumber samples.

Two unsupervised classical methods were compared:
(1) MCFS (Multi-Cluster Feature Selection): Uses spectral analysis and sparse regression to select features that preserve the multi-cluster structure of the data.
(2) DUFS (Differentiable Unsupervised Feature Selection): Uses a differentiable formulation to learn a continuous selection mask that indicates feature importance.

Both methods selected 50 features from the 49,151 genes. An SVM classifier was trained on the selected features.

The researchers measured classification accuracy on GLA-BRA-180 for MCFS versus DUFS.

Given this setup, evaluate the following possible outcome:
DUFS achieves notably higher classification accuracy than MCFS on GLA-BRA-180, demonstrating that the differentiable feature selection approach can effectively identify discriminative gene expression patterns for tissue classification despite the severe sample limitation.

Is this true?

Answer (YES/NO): NO